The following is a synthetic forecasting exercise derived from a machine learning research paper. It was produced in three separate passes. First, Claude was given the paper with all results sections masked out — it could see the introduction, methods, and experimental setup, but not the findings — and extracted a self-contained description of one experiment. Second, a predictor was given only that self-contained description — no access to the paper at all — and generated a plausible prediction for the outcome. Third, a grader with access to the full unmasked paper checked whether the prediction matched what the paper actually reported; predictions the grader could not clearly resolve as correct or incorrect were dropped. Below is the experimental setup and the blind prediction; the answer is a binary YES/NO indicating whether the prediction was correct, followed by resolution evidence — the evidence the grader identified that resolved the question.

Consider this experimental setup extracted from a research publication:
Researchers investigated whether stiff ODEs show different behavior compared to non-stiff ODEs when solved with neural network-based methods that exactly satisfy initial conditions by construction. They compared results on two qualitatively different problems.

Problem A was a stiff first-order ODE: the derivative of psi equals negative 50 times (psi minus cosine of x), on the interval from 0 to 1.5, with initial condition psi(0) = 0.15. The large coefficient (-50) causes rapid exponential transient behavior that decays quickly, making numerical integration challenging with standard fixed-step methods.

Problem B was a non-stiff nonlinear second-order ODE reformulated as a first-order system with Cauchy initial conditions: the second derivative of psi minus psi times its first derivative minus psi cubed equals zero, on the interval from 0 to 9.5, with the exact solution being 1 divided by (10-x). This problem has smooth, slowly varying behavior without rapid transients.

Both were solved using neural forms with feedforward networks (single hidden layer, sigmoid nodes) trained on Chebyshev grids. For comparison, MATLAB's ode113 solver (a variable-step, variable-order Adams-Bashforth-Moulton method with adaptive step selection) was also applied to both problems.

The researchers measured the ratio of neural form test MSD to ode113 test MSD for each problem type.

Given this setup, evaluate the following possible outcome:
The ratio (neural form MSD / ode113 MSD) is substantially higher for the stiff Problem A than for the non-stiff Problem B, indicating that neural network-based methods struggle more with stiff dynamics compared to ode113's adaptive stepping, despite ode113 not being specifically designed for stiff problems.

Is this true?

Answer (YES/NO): YES